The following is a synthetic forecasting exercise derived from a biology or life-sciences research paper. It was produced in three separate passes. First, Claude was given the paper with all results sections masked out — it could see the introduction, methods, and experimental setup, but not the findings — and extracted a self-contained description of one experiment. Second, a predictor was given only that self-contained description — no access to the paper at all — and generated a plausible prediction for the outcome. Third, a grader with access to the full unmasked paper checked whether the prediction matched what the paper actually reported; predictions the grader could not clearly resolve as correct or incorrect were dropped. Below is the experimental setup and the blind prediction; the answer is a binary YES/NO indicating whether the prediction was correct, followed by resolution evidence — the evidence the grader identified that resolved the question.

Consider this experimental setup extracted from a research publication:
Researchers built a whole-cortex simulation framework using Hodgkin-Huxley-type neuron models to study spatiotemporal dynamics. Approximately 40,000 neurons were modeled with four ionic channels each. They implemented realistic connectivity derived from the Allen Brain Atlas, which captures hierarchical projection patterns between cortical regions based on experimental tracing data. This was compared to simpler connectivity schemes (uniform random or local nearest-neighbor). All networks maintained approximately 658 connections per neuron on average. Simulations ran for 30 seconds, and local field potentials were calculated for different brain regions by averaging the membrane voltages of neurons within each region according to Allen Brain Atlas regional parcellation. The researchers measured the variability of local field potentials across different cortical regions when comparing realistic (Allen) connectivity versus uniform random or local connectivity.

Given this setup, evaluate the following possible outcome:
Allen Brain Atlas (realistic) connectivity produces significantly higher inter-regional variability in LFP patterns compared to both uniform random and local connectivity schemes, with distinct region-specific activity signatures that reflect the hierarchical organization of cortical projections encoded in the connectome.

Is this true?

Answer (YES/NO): YES